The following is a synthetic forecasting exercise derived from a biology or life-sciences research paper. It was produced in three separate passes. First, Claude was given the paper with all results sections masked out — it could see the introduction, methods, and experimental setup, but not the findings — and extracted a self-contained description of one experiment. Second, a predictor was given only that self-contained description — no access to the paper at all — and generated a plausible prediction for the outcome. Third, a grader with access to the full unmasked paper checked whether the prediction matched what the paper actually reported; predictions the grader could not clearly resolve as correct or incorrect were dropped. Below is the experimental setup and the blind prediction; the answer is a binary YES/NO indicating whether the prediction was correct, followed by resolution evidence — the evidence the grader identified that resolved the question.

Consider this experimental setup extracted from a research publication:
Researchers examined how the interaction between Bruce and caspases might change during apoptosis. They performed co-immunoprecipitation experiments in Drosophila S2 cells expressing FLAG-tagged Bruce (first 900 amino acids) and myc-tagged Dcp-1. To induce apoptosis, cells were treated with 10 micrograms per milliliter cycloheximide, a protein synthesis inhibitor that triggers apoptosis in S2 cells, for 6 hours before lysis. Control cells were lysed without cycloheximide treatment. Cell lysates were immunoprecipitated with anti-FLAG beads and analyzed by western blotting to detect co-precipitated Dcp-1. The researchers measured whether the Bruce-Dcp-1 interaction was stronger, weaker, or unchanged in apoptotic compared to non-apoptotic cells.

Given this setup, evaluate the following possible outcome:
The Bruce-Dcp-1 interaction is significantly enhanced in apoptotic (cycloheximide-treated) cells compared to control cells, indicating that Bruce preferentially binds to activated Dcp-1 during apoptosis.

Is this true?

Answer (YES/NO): YES